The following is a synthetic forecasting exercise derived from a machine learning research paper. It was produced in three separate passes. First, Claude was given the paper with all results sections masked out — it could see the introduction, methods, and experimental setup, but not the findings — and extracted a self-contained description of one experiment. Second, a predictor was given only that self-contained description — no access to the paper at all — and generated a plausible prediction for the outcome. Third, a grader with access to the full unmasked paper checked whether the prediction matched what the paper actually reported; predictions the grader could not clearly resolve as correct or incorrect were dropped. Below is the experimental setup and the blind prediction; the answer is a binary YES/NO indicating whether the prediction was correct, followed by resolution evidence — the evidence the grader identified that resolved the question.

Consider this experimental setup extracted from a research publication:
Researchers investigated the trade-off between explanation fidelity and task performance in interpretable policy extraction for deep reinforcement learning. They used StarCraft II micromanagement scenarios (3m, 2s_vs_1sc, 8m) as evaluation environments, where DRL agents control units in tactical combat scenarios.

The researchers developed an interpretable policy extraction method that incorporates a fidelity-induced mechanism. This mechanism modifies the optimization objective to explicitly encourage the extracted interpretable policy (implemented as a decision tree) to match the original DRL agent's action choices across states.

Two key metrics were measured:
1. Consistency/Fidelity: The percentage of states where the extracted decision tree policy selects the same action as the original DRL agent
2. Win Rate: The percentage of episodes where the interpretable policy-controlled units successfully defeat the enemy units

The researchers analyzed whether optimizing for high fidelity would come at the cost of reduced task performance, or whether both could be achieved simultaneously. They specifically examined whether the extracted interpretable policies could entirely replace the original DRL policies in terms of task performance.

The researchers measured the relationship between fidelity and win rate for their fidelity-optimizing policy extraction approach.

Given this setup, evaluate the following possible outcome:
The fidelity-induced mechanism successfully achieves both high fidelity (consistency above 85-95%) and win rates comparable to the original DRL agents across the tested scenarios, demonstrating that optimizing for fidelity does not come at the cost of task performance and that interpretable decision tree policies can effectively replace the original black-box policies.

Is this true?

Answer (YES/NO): NO